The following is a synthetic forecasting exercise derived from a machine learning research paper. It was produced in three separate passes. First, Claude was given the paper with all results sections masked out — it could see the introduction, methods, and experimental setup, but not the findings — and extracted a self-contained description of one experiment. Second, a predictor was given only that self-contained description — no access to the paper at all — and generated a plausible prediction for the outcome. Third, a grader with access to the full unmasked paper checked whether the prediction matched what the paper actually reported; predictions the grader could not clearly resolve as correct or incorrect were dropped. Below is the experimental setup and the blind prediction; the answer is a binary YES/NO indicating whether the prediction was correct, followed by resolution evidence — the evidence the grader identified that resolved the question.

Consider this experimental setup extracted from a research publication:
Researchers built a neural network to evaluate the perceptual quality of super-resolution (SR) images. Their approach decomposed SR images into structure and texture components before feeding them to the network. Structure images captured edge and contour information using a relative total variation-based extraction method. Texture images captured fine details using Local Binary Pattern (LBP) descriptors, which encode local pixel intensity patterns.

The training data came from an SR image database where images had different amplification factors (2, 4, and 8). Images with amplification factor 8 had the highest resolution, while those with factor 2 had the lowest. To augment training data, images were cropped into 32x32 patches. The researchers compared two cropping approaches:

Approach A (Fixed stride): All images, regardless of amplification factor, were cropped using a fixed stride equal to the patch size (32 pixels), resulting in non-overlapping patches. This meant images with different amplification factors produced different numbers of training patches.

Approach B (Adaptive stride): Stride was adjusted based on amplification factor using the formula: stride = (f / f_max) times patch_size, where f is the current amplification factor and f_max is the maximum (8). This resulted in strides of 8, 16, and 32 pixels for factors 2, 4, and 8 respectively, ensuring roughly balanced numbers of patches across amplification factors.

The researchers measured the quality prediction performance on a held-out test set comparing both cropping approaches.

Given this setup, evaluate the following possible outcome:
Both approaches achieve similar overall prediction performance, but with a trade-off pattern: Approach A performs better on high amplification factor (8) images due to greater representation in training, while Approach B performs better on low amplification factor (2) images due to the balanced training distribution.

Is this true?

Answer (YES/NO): NO